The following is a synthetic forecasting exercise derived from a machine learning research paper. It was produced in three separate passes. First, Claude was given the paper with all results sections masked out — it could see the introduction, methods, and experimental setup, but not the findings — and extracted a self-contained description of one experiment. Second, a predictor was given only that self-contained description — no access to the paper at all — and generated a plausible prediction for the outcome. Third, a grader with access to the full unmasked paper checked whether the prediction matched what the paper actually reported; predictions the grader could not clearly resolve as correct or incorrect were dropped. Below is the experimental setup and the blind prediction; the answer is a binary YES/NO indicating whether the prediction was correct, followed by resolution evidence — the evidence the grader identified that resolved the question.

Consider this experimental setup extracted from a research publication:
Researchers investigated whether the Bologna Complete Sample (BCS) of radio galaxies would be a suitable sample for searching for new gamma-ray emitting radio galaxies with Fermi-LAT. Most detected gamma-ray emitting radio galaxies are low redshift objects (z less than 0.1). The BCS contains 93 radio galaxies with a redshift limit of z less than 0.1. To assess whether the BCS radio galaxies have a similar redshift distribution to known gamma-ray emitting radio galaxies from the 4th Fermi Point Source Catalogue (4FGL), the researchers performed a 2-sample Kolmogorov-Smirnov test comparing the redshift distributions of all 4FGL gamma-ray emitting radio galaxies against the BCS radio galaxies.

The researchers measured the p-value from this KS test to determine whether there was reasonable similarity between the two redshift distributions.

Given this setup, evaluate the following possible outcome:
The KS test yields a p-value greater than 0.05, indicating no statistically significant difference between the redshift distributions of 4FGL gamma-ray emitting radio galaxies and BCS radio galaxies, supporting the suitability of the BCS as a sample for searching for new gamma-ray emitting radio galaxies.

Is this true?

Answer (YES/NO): YES